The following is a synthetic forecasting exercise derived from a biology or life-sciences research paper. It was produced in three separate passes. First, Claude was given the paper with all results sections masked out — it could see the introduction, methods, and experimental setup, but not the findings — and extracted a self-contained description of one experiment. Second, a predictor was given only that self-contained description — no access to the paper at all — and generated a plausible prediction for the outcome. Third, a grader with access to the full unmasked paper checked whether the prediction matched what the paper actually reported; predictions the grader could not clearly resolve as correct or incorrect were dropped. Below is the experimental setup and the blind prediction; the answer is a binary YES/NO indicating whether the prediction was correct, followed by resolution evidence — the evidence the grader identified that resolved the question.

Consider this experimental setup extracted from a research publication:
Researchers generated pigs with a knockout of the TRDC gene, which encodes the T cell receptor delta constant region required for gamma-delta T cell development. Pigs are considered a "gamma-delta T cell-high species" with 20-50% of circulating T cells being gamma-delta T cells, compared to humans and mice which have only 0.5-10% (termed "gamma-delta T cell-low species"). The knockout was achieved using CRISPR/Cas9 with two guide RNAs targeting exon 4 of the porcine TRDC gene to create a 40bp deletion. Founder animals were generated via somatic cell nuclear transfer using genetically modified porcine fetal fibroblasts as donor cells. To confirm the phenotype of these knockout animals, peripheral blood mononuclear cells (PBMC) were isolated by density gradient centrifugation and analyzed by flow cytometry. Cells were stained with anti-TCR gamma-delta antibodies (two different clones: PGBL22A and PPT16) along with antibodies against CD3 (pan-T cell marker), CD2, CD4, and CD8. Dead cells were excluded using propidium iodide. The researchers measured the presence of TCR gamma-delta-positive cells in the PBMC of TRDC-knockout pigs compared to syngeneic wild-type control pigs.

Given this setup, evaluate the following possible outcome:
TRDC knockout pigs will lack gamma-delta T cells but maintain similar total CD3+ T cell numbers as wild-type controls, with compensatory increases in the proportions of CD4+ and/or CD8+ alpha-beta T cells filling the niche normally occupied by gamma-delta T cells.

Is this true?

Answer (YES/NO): NO